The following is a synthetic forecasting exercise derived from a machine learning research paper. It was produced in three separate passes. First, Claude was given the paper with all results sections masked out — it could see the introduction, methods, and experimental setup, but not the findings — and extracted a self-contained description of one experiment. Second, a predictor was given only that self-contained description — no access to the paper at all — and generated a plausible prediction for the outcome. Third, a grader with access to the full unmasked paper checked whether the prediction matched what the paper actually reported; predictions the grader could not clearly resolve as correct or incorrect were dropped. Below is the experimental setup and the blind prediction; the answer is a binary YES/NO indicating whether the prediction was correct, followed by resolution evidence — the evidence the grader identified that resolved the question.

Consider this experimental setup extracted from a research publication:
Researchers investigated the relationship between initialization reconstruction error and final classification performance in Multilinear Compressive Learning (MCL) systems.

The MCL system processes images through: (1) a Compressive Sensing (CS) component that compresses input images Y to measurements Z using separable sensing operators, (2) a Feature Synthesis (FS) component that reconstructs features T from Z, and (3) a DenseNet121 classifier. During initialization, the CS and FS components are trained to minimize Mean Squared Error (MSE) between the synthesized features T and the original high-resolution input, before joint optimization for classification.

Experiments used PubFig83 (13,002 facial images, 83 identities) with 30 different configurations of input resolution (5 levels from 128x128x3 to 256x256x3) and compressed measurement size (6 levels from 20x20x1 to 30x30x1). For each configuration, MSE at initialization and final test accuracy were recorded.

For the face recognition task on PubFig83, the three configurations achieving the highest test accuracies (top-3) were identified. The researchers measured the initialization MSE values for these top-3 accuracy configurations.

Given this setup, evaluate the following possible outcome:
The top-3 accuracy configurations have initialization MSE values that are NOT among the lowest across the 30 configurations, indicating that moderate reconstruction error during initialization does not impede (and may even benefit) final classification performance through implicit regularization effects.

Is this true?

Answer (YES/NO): NO